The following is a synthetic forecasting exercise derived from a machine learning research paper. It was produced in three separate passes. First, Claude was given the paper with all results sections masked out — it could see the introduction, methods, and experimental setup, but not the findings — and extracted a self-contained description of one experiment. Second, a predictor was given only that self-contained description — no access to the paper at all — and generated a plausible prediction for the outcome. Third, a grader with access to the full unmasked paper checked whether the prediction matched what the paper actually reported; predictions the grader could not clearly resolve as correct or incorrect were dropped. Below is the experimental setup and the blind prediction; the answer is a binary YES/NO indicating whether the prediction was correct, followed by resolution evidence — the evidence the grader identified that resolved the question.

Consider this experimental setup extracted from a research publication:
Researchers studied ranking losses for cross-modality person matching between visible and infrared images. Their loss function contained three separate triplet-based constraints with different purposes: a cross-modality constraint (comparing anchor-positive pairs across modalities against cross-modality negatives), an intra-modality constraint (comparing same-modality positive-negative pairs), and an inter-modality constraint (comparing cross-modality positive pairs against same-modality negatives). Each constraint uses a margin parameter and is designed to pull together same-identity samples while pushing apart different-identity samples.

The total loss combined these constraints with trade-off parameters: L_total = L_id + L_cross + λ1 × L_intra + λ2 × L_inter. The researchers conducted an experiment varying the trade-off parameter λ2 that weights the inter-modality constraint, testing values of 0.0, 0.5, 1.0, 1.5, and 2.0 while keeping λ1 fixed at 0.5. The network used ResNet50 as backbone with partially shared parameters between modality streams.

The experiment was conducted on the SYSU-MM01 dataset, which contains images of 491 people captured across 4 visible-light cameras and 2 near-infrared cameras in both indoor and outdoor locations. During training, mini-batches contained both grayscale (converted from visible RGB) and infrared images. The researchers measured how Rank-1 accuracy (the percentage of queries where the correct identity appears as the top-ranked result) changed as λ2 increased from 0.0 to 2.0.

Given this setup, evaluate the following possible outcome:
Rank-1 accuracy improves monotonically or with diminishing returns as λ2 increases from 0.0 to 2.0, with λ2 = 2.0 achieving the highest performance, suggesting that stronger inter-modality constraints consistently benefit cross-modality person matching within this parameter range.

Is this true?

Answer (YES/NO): NO